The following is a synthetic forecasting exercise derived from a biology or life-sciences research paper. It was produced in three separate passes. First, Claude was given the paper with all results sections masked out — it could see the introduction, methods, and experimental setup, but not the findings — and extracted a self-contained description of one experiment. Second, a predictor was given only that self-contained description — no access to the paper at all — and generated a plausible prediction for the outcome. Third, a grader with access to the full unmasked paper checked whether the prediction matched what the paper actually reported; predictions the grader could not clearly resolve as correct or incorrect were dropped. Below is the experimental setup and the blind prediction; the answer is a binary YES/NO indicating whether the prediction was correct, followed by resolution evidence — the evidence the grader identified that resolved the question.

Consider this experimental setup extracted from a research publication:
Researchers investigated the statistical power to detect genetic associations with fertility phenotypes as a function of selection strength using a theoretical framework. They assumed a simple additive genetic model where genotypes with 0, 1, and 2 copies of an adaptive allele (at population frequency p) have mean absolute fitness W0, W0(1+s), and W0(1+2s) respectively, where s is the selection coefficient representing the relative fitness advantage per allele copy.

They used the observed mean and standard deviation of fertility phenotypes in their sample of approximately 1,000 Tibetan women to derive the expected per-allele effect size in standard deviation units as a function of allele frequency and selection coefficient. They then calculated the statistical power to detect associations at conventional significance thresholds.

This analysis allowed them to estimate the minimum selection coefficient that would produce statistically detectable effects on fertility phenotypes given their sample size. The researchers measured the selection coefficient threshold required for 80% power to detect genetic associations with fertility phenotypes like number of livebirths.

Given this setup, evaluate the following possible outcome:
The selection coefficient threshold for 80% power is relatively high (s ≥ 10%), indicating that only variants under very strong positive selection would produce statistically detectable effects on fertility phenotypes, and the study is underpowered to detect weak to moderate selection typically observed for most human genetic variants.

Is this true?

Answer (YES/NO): NO